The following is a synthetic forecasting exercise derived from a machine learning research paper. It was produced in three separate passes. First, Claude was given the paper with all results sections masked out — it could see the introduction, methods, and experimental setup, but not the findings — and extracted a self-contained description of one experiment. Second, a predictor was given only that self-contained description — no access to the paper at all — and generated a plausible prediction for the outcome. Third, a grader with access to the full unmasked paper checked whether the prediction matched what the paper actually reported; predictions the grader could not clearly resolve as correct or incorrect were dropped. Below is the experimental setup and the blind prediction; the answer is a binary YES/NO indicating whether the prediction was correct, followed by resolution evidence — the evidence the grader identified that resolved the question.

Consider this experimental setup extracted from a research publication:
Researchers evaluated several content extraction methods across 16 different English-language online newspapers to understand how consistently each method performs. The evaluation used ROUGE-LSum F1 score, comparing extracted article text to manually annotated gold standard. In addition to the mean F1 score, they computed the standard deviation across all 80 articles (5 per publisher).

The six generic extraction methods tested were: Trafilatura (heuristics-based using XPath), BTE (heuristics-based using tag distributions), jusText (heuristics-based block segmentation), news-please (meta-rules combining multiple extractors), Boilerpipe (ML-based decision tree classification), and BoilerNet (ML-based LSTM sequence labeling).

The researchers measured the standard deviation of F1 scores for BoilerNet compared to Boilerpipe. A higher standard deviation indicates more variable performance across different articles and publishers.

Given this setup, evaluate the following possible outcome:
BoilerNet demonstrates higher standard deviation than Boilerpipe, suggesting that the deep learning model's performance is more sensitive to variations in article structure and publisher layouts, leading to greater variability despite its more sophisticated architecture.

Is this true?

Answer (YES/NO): NO